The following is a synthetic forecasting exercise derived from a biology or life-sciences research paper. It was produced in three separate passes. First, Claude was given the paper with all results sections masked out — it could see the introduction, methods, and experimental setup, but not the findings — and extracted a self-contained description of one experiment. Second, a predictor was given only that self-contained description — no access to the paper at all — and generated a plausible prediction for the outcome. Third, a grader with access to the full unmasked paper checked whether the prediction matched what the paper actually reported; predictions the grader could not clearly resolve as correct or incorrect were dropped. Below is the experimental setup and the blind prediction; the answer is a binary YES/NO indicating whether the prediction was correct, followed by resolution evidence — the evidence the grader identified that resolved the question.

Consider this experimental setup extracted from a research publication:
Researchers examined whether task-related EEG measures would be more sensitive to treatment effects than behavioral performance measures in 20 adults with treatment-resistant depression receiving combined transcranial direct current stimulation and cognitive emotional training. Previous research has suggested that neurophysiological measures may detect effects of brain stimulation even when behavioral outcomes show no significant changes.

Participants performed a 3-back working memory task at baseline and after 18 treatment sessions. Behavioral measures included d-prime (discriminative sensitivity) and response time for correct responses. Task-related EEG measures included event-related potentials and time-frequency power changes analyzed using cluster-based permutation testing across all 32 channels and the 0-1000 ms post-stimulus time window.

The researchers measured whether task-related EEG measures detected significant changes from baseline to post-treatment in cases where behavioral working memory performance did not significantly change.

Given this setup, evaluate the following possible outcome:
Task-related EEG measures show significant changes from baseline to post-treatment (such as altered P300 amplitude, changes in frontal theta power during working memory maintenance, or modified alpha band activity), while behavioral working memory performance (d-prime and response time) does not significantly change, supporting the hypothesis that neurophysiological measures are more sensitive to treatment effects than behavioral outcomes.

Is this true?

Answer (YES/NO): NO